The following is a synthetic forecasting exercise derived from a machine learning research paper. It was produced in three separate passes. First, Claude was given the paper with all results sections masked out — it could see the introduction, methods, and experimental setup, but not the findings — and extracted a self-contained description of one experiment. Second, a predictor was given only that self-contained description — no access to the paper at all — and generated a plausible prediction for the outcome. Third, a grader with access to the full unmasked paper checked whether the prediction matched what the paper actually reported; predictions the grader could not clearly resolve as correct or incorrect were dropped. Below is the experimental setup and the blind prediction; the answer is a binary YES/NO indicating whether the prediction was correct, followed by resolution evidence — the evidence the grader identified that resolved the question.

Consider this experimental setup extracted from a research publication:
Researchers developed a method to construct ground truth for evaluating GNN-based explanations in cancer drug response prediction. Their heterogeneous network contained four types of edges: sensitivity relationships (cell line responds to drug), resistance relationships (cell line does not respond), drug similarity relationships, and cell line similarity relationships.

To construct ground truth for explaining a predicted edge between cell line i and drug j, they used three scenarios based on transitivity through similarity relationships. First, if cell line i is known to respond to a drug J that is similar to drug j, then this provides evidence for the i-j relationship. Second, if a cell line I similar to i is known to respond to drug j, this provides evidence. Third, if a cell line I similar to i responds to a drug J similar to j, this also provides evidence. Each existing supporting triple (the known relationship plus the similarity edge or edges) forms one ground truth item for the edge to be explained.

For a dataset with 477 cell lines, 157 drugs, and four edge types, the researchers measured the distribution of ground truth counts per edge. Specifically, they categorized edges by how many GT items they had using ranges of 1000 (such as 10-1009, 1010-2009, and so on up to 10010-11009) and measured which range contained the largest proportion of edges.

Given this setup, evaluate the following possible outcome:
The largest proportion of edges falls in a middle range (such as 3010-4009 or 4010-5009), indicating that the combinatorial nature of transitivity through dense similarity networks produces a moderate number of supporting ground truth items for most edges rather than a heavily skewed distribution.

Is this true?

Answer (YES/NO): NO